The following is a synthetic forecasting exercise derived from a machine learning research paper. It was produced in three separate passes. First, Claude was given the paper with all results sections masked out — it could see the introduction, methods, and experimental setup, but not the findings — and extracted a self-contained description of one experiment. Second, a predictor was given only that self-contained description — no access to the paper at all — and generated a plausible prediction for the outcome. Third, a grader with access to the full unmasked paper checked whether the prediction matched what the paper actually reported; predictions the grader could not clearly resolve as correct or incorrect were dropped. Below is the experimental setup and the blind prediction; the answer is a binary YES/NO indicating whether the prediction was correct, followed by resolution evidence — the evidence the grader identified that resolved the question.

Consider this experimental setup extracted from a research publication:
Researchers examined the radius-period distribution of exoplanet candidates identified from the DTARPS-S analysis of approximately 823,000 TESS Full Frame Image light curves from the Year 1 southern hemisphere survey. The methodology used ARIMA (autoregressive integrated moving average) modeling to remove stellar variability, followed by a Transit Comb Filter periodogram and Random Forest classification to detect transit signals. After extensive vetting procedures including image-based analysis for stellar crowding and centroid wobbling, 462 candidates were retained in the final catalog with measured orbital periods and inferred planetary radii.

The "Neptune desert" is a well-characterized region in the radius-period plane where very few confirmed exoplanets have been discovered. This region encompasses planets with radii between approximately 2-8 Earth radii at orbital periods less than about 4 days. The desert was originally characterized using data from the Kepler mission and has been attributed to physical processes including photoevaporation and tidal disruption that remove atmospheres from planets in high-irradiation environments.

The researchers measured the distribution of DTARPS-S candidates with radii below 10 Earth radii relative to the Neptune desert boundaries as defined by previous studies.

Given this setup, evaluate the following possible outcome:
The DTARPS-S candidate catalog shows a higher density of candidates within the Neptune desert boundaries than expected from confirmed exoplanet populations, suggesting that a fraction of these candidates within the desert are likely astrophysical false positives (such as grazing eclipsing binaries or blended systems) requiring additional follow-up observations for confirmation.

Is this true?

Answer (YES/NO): YES